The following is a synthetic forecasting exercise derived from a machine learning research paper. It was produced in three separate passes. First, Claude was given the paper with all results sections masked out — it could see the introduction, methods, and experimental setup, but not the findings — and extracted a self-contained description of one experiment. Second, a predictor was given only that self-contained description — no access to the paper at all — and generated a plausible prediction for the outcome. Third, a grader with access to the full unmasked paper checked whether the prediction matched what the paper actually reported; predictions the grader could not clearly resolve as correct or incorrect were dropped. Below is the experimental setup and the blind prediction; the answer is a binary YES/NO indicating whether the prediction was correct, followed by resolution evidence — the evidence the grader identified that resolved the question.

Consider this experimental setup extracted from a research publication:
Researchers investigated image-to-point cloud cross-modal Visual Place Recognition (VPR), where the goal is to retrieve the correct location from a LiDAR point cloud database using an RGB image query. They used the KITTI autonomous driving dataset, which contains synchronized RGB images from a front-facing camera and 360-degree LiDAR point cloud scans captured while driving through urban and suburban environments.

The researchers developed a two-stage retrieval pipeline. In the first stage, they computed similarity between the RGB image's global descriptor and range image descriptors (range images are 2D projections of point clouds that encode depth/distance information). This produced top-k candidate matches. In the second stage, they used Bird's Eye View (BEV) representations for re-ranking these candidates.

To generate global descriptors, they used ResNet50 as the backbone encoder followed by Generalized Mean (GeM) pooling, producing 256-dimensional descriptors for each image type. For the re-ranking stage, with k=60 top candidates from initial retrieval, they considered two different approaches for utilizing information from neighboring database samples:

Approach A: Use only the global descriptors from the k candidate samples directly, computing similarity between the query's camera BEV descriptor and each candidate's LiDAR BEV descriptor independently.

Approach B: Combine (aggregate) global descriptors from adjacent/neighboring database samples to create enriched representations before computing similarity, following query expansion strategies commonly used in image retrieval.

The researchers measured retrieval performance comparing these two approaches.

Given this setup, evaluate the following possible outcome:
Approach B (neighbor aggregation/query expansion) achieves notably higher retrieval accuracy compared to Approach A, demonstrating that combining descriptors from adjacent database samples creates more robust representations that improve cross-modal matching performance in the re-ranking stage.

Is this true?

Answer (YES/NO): NO